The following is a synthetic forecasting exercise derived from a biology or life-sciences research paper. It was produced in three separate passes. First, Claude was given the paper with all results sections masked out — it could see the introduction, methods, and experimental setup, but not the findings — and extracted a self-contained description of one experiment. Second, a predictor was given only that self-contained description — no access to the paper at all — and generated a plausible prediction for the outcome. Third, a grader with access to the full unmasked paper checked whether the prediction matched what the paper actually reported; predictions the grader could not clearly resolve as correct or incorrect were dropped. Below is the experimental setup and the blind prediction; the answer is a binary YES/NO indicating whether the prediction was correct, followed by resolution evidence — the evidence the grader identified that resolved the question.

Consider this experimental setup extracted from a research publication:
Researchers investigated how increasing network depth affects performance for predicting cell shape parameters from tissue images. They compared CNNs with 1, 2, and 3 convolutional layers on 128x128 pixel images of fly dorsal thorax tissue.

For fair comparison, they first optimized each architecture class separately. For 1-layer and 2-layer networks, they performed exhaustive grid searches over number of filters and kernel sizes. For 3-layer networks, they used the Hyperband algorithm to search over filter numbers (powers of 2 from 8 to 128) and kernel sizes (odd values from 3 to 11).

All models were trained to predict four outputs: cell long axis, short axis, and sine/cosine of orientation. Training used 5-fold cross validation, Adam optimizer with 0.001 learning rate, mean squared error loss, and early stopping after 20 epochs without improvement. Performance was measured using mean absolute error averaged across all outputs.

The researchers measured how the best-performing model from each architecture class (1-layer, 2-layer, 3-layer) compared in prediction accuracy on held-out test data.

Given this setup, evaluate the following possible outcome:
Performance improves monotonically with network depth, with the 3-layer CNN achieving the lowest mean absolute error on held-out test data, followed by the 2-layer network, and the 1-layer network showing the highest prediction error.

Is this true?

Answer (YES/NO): NO